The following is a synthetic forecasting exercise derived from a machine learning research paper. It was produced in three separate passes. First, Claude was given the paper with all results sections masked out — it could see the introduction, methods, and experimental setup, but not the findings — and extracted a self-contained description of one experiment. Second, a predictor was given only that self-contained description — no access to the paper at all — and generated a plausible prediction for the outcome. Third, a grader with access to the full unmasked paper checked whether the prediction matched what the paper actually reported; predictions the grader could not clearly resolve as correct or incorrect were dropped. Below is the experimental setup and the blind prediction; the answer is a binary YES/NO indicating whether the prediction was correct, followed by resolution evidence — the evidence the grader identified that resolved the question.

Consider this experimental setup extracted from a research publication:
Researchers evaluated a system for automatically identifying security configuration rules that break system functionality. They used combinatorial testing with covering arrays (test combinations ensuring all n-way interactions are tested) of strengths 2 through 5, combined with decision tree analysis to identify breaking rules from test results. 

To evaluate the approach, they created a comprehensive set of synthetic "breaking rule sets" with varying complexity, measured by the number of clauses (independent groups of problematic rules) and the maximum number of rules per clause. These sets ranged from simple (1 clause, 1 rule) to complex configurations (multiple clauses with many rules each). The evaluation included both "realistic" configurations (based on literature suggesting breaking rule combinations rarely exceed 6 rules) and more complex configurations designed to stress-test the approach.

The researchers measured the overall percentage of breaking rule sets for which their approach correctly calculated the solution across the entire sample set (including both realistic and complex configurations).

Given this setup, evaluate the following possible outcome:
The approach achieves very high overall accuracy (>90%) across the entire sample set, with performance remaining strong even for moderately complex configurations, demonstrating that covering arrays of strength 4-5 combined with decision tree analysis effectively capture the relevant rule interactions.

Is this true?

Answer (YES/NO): NO